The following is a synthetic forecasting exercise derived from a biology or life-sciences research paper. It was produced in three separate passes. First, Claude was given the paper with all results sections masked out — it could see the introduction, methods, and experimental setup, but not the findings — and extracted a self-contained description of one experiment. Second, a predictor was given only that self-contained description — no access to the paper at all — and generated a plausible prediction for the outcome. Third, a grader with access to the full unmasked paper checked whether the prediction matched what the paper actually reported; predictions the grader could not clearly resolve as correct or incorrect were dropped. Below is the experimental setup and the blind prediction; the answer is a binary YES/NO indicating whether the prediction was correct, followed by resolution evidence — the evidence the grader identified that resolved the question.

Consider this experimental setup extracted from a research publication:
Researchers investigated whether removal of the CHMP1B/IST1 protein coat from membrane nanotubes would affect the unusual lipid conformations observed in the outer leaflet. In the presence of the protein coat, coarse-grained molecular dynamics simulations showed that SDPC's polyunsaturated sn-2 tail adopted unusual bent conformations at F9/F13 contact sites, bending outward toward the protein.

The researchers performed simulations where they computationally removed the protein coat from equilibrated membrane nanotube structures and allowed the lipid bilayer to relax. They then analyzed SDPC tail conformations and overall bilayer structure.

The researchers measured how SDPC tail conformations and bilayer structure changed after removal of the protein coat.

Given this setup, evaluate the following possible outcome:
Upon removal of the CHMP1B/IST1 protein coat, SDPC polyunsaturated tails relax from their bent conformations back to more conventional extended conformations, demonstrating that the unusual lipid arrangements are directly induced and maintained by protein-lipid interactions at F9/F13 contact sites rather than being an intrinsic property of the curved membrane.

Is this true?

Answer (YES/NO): YES